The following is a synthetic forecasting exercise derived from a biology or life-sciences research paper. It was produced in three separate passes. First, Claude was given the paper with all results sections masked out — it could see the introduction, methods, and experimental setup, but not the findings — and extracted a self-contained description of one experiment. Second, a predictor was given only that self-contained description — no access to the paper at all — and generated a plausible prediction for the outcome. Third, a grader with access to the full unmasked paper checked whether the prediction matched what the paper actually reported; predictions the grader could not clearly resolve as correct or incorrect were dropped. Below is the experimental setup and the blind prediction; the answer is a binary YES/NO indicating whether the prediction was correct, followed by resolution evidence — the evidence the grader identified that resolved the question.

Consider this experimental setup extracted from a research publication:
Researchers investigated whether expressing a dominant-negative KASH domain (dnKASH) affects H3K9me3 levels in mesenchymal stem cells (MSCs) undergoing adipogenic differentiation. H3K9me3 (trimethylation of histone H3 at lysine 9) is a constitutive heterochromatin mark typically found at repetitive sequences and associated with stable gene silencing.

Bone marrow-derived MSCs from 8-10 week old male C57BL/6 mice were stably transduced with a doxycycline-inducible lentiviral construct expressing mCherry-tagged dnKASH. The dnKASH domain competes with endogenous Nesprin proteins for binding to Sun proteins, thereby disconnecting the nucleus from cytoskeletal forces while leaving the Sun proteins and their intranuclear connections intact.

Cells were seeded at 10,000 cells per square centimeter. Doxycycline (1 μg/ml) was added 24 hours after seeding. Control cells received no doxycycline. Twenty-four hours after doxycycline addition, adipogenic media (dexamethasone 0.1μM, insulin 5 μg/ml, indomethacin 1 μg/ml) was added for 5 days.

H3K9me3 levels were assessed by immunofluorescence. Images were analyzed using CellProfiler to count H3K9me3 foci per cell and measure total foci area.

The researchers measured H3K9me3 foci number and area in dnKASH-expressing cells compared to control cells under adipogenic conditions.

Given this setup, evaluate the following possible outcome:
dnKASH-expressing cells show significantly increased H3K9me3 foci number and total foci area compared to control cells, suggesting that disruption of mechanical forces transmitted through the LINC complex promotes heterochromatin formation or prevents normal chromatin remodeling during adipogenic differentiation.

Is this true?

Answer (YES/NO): NO